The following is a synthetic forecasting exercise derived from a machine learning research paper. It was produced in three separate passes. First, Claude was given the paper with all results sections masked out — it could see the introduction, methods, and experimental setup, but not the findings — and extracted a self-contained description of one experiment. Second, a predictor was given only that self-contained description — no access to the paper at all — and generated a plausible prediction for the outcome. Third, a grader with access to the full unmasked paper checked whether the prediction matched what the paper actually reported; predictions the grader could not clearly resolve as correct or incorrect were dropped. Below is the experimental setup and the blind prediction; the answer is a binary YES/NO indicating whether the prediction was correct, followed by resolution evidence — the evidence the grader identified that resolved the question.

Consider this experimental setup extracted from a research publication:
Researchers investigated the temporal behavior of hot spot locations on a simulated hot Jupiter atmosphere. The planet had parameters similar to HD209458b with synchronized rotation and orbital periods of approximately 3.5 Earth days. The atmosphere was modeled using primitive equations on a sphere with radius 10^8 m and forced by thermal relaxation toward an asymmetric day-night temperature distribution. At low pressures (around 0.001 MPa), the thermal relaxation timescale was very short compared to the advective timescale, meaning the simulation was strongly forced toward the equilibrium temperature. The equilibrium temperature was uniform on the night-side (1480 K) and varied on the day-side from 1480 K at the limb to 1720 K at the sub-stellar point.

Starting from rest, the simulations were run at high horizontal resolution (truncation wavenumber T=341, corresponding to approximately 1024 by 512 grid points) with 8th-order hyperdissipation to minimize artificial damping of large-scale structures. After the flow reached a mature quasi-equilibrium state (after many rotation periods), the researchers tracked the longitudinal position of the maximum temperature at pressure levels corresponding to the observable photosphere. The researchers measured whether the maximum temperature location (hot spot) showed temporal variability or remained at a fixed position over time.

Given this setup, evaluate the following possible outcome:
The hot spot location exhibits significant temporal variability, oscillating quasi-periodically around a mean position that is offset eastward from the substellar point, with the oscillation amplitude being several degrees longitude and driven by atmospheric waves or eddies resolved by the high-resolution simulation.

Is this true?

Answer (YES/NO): NO